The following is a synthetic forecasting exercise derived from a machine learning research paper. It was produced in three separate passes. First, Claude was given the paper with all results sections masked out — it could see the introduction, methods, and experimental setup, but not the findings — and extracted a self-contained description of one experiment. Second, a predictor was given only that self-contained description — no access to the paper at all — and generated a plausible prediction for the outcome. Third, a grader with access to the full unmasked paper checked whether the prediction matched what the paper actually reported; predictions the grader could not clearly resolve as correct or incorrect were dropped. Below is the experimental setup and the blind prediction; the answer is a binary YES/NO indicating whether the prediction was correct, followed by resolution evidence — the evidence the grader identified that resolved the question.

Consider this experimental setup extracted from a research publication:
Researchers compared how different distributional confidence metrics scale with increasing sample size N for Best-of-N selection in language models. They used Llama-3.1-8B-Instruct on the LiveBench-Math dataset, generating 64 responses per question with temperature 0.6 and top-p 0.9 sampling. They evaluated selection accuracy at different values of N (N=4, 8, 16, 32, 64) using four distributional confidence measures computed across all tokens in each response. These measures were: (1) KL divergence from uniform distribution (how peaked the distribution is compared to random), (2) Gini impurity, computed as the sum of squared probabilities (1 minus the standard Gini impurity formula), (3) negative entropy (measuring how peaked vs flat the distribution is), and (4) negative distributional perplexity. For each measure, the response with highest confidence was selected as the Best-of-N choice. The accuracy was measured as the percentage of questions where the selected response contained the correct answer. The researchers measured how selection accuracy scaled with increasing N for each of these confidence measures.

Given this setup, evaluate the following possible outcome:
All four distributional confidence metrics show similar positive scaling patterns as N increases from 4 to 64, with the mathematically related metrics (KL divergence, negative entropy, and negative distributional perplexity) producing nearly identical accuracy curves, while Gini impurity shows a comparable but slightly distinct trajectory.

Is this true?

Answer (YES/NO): NO